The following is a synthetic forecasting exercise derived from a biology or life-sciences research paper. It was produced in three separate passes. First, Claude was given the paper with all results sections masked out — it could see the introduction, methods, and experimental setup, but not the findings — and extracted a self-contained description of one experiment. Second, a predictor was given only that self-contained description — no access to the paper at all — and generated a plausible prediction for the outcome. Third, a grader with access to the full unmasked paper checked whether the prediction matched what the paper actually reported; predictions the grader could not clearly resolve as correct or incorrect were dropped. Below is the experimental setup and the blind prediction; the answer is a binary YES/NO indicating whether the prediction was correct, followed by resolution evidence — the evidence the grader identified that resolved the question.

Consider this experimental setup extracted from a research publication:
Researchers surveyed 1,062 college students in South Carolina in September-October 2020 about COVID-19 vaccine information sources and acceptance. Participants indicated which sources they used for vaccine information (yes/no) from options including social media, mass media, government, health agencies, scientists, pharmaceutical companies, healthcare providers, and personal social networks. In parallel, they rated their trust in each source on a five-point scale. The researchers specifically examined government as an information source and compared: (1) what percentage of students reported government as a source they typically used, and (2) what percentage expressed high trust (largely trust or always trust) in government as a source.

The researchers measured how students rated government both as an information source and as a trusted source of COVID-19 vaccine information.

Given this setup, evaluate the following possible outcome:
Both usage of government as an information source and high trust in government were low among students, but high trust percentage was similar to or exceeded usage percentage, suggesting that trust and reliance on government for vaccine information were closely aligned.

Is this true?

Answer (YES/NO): NO